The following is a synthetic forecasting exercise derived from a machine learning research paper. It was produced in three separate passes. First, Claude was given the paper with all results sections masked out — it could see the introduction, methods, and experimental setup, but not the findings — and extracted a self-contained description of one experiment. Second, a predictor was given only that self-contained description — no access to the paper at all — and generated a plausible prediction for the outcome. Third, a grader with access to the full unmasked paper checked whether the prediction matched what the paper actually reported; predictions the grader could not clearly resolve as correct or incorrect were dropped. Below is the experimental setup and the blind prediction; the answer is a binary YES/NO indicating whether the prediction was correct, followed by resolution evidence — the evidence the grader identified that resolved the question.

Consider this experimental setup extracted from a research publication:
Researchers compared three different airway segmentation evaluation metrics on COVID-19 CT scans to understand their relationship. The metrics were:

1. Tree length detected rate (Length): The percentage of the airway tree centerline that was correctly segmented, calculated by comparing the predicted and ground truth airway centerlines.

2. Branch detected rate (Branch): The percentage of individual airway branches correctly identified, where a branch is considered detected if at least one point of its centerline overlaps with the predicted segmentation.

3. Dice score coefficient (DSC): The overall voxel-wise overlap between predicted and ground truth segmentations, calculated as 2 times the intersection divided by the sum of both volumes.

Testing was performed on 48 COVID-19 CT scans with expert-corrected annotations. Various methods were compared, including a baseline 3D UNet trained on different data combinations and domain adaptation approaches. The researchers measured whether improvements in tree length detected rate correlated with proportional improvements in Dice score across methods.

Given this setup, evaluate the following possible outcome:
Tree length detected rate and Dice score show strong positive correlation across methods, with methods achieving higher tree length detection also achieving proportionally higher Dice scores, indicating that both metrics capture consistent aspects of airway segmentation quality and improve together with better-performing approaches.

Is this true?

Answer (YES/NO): NO